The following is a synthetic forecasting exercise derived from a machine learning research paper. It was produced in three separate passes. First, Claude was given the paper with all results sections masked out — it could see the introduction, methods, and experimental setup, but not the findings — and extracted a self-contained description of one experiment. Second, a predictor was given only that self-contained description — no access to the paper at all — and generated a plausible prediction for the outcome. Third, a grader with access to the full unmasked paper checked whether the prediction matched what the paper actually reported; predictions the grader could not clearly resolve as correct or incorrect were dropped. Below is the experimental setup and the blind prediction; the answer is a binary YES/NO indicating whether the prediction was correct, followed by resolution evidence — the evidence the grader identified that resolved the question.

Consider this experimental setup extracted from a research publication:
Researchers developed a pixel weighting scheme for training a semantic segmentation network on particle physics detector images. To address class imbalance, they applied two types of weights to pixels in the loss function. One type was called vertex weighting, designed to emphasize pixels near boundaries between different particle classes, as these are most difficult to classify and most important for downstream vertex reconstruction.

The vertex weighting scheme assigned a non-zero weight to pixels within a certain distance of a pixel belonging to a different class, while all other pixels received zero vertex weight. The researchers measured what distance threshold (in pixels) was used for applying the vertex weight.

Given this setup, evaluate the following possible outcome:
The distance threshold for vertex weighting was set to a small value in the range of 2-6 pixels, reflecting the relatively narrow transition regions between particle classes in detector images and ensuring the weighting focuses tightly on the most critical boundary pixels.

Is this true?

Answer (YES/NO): YES